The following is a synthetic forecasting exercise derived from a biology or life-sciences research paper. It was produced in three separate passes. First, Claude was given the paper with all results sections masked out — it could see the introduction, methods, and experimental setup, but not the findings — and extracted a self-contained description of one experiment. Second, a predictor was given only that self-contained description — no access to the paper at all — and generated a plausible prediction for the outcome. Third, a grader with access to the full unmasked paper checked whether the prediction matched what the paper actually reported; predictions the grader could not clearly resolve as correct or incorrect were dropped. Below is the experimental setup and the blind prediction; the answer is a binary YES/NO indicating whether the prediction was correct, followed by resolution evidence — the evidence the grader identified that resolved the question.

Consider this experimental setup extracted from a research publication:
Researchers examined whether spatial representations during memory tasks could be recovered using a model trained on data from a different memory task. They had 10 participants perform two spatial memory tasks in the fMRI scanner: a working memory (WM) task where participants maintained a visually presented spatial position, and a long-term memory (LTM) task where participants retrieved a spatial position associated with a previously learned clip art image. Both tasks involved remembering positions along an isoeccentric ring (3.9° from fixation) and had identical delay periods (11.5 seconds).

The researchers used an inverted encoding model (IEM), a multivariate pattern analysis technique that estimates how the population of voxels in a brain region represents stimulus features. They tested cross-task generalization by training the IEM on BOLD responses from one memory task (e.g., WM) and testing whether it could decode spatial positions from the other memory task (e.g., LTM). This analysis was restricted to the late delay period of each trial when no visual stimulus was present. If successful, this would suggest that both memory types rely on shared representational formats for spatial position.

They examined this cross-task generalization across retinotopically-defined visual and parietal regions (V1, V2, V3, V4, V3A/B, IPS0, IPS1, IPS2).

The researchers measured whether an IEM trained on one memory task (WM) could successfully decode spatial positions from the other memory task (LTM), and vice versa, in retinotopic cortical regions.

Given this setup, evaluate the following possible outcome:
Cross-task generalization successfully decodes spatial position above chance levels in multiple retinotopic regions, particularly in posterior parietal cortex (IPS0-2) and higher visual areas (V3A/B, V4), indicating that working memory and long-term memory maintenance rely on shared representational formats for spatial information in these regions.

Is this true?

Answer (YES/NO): YES